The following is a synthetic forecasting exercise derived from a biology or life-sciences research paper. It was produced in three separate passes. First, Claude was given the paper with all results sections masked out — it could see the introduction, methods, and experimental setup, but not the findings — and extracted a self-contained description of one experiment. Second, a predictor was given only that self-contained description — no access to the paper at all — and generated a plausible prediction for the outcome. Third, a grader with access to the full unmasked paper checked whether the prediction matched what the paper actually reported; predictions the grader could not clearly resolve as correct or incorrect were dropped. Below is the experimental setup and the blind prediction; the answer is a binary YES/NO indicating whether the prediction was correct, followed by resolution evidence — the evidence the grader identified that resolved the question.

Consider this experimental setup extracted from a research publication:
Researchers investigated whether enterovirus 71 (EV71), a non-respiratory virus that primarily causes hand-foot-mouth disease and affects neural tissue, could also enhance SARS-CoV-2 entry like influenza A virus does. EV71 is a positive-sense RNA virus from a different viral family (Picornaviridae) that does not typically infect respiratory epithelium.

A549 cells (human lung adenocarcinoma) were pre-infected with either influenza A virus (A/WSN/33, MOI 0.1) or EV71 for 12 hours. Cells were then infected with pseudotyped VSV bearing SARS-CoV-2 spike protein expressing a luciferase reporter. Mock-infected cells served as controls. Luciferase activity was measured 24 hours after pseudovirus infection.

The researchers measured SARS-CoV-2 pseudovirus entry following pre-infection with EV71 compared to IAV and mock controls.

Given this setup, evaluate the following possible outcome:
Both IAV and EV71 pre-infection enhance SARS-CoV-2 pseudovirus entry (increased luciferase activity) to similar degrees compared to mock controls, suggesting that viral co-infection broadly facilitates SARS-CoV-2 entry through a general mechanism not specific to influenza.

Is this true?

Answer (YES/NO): NO